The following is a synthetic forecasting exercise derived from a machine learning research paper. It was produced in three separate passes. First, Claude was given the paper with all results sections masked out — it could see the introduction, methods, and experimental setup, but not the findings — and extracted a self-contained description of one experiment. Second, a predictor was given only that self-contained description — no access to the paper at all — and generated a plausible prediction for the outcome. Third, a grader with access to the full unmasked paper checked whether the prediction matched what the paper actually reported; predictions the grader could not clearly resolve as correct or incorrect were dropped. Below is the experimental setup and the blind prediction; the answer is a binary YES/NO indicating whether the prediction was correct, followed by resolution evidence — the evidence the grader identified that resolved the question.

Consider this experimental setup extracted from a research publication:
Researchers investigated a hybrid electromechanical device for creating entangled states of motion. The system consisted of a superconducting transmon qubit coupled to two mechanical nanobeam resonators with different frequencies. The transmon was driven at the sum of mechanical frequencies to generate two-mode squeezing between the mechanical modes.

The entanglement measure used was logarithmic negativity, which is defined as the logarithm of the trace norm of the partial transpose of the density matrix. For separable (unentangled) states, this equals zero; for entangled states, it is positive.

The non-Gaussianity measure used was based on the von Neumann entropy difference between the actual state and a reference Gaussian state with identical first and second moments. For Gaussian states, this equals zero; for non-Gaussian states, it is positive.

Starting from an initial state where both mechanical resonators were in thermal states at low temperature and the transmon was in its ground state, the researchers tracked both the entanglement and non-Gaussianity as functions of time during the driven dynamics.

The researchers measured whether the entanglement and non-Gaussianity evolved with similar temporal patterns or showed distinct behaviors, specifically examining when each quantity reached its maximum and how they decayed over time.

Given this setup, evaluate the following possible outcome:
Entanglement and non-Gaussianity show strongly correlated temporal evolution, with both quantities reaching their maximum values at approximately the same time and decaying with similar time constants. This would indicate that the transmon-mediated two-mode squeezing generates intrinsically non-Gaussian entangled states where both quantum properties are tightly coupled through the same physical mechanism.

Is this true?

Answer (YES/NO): NO